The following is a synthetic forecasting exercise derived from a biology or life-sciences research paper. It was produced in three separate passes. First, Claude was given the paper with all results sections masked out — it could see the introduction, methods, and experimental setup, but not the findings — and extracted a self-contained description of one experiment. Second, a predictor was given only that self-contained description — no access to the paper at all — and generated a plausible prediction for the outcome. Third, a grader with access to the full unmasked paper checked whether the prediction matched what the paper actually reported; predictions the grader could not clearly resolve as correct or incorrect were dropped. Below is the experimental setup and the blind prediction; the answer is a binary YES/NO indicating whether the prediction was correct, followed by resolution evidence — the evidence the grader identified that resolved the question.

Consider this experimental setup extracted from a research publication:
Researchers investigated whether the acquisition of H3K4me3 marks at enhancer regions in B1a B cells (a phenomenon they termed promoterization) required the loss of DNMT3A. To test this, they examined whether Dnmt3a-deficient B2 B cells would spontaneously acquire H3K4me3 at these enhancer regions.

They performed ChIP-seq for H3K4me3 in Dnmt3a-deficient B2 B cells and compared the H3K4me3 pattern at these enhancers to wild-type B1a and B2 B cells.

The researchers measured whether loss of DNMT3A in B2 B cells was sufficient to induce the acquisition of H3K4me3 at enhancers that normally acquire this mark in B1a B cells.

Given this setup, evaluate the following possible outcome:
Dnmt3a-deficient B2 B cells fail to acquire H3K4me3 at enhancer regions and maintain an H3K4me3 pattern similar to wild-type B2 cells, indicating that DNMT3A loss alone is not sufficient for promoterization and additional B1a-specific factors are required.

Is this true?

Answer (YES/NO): YES